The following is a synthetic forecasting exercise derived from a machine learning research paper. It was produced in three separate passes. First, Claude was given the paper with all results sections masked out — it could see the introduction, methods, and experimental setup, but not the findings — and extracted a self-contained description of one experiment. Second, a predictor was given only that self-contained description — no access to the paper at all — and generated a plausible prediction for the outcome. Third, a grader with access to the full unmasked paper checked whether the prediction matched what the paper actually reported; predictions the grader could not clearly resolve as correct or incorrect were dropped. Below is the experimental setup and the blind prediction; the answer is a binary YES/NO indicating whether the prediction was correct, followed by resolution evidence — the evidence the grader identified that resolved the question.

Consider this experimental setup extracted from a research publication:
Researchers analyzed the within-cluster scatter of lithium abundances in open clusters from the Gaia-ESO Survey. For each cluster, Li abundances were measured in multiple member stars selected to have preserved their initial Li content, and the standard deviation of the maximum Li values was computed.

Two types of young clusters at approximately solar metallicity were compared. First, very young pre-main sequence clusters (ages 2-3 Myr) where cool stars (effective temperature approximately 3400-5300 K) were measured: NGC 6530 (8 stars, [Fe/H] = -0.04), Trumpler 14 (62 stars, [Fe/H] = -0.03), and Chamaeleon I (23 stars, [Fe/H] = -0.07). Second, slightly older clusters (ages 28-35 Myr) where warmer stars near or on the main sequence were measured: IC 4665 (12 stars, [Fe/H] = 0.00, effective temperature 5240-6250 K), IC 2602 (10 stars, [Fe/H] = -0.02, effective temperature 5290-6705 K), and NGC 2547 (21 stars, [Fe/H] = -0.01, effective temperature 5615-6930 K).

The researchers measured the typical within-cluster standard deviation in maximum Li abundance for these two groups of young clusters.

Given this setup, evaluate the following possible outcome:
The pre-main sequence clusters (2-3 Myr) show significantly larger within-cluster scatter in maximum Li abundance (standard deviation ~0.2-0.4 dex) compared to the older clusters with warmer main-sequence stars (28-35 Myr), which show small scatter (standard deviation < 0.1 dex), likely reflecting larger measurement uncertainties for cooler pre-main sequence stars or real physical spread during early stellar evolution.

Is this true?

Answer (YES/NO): NO